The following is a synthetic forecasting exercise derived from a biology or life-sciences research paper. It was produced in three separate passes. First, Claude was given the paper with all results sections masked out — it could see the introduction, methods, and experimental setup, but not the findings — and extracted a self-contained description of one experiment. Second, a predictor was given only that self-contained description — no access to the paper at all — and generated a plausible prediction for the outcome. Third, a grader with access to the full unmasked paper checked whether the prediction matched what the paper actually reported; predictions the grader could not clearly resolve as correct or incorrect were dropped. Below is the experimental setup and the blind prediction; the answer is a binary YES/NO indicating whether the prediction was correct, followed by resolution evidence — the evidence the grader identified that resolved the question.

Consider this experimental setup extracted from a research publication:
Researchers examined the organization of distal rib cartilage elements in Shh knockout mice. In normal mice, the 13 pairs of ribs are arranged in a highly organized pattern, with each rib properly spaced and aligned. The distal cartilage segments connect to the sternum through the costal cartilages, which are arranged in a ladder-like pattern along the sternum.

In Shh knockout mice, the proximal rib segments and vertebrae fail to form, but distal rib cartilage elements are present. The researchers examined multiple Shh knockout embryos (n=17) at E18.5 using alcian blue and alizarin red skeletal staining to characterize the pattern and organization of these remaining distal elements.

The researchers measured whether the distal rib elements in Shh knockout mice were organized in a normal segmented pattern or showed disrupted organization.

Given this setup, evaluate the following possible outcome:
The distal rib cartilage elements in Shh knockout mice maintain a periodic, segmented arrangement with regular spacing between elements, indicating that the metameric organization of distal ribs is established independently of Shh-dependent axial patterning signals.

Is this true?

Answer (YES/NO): NO